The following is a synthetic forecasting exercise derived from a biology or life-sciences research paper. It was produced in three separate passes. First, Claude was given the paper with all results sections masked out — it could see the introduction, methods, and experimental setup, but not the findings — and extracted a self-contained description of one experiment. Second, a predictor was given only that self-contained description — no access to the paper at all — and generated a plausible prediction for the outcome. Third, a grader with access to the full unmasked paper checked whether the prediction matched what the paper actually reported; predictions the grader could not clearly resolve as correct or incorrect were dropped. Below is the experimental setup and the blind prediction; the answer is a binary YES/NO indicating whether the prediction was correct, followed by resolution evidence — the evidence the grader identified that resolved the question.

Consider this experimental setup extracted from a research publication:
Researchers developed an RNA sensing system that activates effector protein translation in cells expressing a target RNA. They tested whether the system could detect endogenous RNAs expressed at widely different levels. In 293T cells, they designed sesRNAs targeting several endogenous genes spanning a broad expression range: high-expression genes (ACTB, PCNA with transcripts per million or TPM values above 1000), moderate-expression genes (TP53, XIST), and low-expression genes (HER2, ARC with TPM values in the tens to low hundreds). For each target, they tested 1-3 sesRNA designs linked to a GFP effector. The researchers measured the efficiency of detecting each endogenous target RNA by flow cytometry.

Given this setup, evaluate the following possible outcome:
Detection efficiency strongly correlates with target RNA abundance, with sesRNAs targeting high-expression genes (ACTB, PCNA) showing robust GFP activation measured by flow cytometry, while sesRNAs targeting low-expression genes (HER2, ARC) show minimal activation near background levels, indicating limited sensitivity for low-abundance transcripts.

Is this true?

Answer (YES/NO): NO